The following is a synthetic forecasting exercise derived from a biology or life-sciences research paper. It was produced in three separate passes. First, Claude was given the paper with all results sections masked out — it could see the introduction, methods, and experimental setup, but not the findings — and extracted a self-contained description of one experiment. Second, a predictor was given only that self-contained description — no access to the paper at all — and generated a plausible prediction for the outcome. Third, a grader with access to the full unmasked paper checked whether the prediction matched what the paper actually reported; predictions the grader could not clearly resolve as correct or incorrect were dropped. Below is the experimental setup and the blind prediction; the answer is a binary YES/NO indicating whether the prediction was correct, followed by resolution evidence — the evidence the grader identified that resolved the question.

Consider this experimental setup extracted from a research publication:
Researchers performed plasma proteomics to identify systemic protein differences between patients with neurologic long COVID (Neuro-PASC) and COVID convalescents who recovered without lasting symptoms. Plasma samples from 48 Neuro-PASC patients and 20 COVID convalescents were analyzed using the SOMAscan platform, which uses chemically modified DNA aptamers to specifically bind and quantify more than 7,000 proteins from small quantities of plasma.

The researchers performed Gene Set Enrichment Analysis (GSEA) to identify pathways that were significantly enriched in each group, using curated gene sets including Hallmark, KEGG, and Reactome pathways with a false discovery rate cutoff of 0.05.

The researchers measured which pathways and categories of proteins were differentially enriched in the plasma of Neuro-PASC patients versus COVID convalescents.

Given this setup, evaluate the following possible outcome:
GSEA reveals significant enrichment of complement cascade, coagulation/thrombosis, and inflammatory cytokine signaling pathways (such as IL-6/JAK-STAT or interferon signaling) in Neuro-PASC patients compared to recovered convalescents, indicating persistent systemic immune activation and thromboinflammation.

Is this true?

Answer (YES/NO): NO